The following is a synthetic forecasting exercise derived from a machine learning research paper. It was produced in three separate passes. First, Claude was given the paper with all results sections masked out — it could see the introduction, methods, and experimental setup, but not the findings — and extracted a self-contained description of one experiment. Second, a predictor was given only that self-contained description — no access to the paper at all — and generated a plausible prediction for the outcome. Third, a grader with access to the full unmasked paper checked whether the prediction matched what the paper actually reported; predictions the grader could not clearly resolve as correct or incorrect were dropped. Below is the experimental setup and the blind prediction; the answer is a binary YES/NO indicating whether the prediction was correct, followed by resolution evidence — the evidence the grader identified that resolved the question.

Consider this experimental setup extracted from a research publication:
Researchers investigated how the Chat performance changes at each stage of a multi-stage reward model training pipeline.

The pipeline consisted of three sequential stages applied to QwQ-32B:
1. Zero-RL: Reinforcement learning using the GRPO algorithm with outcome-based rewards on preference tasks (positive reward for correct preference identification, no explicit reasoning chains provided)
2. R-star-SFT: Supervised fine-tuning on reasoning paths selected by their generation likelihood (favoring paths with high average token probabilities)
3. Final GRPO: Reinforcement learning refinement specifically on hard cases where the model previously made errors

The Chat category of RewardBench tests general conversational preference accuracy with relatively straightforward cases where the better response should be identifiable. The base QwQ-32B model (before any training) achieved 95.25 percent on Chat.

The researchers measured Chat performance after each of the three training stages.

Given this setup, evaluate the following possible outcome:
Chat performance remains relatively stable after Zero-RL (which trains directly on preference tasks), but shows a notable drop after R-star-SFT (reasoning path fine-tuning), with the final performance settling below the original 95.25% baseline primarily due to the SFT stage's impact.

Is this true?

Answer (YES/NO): NO